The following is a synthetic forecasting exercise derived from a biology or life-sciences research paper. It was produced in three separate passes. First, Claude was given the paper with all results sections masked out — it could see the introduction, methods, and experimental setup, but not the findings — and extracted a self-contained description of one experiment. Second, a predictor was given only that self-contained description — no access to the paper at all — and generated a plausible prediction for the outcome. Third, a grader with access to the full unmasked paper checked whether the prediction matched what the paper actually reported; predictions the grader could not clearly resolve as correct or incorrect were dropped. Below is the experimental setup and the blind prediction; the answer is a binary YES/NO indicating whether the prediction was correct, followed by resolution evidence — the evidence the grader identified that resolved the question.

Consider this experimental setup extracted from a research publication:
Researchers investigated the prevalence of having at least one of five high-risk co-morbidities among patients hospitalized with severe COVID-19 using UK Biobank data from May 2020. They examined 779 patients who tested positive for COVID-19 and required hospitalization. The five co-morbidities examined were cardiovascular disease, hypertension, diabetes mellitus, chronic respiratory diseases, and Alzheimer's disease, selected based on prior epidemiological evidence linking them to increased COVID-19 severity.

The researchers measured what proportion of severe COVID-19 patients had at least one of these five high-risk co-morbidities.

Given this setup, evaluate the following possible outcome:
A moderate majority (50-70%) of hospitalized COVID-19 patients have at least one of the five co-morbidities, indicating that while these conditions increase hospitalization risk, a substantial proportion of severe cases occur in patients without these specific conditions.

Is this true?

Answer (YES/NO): YES